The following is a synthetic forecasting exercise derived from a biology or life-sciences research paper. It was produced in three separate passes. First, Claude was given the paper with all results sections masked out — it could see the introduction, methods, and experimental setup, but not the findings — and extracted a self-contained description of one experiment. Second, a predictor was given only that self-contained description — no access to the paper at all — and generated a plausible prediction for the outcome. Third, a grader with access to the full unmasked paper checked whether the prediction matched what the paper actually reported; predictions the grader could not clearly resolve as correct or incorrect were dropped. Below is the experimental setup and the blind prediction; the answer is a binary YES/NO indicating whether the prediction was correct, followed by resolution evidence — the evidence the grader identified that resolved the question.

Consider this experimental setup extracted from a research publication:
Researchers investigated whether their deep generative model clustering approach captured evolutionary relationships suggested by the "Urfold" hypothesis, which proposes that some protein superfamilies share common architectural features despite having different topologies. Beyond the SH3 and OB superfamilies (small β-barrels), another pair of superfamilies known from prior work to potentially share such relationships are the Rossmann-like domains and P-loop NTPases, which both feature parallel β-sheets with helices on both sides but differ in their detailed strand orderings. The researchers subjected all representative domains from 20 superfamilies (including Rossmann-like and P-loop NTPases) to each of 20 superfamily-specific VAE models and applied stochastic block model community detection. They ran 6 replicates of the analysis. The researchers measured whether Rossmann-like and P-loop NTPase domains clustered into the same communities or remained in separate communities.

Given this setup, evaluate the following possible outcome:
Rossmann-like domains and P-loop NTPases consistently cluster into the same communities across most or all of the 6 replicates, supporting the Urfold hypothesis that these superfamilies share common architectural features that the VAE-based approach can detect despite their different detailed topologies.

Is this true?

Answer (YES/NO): YES